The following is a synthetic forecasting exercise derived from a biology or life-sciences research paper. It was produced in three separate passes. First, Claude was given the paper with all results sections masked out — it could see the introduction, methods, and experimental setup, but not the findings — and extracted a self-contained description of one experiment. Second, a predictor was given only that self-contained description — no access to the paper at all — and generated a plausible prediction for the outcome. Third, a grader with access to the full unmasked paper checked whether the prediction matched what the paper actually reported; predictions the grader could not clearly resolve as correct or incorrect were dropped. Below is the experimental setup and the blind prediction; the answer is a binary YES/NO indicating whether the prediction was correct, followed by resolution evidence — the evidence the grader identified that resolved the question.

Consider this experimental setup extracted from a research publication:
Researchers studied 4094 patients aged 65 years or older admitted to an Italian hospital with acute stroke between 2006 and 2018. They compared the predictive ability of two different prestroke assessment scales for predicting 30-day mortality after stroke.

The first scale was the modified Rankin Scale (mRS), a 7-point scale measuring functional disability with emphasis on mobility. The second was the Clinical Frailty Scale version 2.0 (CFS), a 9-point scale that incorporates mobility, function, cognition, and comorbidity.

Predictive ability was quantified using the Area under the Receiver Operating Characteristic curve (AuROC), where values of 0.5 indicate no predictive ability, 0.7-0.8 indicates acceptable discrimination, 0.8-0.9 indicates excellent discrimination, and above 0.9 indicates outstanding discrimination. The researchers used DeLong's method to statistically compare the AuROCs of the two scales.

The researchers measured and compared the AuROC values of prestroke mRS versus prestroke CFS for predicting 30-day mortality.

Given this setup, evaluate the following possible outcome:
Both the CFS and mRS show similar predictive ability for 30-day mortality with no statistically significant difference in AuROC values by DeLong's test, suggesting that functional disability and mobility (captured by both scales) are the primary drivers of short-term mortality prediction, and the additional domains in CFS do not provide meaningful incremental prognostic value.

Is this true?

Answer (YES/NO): YES